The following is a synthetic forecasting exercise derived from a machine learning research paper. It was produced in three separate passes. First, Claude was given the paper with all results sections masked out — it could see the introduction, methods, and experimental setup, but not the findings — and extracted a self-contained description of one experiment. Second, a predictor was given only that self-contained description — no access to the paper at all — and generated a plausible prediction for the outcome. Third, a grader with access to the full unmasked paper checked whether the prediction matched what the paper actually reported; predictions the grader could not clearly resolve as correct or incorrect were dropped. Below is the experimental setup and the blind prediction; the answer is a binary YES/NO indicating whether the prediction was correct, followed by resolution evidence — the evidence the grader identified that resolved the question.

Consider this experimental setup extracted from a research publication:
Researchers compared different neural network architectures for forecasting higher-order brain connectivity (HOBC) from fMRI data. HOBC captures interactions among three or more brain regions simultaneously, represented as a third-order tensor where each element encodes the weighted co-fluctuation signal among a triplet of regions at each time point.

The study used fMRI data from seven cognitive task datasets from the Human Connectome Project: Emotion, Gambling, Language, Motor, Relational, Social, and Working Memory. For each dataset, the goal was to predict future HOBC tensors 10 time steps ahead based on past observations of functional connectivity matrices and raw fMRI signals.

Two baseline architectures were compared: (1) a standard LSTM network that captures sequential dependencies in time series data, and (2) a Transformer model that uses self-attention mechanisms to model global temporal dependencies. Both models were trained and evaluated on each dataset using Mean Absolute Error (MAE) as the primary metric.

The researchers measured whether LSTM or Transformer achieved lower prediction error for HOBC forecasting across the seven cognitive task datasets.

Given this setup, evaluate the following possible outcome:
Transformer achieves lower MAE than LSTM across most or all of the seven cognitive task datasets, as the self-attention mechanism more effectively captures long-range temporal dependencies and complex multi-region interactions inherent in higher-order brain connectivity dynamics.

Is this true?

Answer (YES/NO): NO